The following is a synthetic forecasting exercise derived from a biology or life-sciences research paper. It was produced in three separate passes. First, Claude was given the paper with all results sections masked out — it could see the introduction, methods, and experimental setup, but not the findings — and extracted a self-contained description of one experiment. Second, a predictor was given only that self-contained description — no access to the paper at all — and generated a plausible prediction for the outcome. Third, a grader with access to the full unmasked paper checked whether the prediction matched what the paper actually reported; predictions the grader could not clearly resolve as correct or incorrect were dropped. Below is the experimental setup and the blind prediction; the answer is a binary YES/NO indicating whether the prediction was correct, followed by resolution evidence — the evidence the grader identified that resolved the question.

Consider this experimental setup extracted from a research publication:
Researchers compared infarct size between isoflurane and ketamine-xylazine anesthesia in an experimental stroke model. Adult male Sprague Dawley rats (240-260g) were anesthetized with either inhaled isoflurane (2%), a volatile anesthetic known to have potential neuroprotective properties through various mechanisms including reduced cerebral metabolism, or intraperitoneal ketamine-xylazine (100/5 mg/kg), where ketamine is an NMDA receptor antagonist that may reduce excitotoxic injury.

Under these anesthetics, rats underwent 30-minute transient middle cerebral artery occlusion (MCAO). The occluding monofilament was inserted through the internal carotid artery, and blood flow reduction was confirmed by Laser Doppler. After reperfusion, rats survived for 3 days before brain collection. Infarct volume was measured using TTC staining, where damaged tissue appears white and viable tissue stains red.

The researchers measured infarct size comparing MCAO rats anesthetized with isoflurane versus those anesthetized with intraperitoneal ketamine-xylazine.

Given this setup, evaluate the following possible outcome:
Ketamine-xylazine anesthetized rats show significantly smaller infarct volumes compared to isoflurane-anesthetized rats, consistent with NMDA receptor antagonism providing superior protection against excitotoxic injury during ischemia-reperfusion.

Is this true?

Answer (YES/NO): NO